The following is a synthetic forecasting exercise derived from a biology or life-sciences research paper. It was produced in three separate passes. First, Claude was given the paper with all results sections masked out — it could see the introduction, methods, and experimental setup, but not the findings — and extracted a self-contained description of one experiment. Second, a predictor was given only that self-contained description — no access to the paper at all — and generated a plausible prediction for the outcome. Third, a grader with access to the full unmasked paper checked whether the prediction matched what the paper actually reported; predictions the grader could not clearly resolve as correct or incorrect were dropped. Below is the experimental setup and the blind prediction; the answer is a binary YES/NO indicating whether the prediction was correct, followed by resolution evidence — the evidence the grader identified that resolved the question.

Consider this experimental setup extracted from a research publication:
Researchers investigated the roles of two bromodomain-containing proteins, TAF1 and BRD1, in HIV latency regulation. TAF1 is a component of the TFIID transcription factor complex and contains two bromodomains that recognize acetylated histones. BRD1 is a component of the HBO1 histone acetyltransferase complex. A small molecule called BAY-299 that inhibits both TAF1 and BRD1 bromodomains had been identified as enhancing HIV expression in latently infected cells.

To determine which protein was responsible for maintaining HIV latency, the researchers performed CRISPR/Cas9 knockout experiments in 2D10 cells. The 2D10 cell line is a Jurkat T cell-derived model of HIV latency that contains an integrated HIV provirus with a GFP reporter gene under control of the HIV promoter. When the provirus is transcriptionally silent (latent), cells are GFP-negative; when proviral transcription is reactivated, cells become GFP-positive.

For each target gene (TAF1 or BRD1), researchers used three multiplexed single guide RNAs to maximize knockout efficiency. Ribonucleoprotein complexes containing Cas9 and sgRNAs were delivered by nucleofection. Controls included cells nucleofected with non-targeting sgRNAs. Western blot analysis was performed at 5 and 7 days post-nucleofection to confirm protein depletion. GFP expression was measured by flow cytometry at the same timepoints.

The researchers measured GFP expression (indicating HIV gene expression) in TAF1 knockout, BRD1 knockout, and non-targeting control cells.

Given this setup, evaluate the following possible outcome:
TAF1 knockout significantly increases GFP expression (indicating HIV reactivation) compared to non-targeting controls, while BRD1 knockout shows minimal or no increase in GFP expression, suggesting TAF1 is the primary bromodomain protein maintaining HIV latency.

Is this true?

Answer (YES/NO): YES